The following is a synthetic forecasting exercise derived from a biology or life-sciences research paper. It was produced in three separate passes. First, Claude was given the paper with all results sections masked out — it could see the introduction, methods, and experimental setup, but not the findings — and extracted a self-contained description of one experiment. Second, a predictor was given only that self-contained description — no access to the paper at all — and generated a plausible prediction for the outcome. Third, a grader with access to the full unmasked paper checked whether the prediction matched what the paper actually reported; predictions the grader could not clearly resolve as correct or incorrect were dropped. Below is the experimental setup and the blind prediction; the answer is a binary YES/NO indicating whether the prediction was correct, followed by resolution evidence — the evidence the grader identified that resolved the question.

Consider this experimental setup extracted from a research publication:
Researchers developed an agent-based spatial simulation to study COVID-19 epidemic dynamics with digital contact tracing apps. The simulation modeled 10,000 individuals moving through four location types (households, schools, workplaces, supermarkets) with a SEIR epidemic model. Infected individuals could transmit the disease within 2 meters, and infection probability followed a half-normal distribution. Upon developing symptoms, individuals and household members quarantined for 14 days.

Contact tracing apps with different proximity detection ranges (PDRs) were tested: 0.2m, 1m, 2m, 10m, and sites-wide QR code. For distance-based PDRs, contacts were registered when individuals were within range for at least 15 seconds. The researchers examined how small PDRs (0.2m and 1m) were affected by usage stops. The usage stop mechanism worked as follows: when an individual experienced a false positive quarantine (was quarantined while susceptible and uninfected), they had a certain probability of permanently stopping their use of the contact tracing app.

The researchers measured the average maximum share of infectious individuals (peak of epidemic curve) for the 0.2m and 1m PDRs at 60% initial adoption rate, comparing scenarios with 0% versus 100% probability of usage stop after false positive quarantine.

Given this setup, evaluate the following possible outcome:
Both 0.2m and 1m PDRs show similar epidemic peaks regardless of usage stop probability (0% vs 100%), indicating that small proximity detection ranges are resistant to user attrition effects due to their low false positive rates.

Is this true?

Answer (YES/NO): YES